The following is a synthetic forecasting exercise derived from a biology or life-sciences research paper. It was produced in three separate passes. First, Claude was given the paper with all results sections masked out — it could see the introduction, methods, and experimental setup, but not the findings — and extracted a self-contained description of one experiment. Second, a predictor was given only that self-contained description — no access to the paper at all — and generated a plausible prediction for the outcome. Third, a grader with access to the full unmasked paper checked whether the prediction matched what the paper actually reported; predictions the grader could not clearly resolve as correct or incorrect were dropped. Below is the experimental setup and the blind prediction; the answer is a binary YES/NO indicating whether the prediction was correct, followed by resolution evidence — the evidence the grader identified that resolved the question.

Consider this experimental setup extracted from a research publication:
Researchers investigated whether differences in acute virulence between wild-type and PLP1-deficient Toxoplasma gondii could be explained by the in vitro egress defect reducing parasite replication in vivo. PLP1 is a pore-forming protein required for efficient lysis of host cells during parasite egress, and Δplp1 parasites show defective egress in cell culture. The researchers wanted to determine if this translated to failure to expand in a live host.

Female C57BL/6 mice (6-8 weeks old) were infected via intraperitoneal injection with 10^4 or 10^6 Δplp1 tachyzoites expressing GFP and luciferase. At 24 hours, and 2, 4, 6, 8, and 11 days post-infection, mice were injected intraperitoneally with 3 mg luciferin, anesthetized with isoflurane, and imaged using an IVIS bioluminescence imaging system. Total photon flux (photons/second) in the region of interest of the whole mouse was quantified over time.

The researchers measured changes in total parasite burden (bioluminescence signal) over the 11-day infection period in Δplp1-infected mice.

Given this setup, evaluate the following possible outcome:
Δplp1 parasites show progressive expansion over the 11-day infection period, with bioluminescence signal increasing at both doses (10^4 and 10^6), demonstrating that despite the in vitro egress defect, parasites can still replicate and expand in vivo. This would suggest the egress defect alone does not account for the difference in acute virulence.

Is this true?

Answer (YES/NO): NO